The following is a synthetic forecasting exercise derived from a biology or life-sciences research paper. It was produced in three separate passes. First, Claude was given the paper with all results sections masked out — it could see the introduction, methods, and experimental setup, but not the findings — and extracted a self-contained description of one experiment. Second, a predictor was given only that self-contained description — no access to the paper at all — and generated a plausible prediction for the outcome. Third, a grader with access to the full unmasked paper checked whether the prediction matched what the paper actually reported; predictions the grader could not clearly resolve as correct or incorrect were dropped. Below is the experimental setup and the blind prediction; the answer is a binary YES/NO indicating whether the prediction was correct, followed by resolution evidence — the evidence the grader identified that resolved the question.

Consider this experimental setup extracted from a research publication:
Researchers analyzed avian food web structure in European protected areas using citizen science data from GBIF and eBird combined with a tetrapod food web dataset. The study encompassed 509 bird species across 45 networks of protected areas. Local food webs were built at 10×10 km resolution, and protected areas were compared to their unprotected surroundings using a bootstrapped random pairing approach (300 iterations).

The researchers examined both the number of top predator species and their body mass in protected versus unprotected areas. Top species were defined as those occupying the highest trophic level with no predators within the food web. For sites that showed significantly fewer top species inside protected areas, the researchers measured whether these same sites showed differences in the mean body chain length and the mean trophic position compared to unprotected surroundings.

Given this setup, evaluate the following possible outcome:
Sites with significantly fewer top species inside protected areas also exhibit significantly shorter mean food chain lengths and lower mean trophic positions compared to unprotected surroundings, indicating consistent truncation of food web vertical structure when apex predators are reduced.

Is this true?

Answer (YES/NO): NO